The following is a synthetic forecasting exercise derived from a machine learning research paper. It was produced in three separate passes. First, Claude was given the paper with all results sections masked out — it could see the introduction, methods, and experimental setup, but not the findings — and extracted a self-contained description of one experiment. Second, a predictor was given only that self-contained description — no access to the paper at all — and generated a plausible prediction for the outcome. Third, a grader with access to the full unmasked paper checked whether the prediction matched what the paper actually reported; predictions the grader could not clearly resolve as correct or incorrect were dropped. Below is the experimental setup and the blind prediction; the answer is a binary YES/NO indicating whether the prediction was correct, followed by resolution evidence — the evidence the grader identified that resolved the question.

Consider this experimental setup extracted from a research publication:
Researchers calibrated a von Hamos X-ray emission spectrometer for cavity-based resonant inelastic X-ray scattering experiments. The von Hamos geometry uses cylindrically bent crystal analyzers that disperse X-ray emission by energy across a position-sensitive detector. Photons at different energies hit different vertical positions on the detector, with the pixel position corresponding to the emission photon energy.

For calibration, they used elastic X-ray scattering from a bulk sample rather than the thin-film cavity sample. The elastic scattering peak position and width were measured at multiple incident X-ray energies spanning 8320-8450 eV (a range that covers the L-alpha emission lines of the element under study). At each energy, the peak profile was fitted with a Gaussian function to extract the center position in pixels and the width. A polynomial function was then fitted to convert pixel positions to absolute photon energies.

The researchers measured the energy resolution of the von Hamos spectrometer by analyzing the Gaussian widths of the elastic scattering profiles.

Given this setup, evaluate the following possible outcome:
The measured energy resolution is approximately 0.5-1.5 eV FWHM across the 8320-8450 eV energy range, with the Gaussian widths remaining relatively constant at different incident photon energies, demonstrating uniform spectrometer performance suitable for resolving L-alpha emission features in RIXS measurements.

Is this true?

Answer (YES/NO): YES